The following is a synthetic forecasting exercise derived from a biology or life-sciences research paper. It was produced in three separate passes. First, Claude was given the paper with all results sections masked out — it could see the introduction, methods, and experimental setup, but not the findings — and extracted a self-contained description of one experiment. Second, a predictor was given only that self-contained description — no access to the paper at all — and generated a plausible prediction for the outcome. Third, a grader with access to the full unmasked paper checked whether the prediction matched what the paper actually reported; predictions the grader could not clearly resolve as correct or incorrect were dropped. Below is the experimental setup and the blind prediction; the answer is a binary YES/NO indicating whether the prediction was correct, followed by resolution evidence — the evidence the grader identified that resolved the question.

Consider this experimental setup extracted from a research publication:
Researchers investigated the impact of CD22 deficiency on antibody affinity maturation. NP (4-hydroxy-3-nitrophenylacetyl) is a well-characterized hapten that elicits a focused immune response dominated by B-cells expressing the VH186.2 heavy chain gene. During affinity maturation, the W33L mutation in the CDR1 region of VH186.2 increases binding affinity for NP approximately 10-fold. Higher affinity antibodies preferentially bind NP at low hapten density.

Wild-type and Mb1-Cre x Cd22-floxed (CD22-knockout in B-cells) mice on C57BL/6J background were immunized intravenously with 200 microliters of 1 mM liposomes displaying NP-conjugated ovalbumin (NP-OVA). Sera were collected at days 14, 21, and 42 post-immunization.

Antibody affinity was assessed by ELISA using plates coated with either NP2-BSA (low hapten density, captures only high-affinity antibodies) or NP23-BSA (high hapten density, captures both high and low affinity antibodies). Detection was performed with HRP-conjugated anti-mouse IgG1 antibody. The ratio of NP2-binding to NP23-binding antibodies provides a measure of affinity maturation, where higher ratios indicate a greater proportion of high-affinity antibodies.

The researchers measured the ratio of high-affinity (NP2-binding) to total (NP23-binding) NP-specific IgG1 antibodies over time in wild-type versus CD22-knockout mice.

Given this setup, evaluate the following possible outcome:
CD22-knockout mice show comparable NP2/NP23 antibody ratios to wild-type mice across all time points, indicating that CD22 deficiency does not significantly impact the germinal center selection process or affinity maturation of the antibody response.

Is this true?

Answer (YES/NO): NO